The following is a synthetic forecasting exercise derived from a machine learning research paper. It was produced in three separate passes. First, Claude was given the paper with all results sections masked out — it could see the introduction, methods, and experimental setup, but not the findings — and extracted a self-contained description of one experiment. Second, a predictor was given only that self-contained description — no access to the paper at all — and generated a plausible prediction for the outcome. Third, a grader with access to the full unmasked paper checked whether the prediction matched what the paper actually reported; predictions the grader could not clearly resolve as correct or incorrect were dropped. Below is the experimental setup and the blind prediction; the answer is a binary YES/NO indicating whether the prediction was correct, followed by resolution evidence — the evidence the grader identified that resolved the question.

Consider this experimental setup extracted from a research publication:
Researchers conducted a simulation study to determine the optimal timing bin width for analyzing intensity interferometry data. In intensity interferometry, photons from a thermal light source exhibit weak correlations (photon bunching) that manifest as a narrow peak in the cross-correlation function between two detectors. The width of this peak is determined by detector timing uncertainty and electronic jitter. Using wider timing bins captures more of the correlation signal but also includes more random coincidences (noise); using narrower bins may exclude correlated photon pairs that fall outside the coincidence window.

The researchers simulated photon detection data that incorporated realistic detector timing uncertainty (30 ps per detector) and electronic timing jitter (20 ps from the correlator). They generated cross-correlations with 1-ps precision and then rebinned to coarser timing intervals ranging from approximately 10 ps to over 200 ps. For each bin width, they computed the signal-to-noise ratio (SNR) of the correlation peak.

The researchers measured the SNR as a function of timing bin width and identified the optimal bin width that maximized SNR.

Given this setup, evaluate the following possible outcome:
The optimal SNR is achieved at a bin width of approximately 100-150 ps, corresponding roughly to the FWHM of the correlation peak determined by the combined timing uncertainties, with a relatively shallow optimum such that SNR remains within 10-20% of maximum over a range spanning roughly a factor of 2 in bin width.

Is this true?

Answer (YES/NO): NO